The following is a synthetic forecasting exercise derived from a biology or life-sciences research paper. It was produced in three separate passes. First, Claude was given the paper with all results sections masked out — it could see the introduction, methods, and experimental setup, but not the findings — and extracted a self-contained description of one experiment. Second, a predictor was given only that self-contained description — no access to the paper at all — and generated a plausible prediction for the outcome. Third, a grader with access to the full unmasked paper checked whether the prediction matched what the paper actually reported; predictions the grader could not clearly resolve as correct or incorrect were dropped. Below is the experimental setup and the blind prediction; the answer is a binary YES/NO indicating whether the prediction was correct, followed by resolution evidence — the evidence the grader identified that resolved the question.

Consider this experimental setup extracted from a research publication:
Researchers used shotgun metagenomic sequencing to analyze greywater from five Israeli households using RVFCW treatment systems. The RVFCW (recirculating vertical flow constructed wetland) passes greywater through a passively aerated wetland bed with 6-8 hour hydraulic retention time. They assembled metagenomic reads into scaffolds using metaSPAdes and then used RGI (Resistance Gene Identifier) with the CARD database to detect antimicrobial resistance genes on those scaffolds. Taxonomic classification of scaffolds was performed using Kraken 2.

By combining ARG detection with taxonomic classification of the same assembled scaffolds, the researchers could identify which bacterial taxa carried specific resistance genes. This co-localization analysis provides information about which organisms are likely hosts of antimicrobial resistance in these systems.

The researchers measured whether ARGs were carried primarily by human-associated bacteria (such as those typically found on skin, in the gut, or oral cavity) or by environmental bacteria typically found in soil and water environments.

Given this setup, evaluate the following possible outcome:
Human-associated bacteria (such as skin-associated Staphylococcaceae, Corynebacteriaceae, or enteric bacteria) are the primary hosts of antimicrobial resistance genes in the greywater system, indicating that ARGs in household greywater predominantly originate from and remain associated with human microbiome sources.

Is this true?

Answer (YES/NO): YES